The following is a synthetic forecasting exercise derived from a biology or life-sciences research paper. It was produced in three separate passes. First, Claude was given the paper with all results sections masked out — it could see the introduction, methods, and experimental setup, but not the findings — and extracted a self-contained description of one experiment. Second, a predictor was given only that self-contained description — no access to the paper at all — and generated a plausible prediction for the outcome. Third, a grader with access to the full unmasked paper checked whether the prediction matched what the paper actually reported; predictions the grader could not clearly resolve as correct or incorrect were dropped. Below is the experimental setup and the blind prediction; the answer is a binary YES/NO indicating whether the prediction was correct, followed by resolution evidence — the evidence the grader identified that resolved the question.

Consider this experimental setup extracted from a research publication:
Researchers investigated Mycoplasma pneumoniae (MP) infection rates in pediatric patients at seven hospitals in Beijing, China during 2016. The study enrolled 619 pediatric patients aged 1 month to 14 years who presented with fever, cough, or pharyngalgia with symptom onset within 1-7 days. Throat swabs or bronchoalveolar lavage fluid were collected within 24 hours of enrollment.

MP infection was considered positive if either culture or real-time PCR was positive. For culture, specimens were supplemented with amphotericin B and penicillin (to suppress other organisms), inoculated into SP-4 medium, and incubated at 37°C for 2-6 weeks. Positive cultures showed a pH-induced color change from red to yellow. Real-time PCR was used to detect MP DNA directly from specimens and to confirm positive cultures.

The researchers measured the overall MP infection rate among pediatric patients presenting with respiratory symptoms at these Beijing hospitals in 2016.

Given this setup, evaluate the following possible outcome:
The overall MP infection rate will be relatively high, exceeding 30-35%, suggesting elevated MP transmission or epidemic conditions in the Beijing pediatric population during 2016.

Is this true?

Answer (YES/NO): YES